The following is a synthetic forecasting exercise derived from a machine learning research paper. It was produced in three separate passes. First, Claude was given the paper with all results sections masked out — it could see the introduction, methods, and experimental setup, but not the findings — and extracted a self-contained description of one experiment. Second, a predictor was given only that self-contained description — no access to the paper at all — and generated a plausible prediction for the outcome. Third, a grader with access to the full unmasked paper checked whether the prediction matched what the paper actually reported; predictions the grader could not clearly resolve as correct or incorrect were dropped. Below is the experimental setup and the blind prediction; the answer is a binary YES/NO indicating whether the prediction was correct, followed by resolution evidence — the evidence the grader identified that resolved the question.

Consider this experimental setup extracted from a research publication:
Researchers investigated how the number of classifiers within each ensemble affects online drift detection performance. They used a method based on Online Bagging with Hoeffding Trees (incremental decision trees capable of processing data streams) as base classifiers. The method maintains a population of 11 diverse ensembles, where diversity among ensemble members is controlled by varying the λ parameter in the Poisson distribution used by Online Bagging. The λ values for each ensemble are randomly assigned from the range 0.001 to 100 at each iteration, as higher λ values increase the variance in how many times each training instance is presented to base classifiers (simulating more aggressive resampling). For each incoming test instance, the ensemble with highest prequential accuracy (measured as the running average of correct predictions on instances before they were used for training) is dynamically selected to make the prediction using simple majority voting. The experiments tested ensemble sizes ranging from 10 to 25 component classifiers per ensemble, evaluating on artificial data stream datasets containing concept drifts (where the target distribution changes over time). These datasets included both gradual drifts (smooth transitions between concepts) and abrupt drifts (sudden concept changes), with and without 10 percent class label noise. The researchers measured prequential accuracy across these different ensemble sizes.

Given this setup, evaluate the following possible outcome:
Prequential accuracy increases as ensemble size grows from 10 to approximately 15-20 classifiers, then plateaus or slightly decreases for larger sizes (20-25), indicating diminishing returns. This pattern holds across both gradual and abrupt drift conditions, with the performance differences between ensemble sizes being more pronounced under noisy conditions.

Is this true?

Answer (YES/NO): NO